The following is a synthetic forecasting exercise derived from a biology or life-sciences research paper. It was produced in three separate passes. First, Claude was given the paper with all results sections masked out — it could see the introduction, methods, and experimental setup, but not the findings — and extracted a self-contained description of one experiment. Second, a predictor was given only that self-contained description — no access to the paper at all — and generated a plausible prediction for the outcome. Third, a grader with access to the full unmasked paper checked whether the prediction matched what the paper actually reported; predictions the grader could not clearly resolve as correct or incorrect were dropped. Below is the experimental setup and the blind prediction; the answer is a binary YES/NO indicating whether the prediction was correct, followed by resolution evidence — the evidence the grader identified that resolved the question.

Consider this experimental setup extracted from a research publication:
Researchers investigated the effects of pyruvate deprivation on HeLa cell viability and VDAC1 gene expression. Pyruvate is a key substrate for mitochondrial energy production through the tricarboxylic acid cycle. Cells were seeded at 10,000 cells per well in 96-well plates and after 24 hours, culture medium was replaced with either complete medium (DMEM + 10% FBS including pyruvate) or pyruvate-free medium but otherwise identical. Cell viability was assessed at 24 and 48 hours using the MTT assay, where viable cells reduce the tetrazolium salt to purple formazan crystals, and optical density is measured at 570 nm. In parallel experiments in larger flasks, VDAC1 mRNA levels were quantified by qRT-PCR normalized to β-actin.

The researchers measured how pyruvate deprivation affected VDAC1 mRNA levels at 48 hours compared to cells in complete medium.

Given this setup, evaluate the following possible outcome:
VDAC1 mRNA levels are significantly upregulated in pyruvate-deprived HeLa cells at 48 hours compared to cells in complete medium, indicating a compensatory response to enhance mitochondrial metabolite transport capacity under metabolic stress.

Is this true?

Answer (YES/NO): YES